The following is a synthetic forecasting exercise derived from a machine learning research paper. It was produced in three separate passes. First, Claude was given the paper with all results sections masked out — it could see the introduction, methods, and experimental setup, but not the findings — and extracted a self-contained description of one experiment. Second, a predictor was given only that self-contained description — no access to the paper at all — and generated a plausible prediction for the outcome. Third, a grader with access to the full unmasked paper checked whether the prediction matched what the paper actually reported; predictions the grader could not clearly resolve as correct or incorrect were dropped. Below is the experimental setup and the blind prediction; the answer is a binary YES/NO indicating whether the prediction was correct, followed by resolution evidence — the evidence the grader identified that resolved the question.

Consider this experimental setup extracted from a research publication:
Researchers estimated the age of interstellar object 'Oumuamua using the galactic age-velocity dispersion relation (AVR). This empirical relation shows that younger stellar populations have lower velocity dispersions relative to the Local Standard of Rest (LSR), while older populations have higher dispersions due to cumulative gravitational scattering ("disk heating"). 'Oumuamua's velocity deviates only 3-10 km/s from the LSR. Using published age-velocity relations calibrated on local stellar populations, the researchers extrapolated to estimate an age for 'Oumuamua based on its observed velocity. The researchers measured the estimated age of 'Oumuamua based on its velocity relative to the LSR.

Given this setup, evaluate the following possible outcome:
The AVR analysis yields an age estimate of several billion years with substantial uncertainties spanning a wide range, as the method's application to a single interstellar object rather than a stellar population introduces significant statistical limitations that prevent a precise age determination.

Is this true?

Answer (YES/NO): NO